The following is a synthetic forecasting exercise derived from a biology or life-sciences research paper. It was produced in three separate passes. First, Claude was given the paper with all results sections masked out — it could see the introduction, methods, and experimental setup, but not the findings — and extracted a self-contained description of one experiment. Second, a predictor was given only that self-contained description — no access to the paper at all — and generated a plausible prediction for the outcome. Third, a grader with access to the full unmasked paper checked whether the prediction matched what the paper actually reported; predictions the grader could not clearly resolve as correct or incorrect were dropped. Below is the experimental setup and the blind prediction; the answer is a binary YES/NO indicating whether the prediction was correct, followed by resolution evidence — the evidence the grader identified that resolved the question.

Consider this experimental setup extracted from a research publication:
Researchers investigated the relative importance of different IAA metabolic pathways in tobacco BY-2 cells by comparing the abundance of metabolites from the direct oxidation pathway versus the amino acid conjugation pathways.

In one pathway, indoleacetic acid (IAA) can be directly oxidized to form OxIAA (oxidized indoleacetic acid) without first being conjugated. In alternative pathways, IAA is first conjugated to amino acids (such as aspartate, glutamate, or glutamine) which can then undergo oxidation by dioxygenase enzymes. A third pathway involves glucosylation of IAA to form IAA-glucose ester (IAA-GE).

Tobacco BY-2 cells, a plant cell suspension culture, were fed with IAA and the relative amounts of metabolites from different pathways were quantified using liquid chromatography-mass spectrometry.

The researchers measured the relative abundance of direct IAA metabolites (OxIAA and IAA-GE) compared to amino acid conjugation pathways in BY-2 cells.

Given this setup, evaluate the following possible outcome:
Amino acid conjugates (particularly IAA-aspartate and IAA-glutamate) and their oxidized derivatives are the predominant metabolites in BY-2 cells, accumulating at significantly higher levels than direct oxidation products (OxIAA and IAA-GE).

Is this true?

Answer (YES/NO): YES